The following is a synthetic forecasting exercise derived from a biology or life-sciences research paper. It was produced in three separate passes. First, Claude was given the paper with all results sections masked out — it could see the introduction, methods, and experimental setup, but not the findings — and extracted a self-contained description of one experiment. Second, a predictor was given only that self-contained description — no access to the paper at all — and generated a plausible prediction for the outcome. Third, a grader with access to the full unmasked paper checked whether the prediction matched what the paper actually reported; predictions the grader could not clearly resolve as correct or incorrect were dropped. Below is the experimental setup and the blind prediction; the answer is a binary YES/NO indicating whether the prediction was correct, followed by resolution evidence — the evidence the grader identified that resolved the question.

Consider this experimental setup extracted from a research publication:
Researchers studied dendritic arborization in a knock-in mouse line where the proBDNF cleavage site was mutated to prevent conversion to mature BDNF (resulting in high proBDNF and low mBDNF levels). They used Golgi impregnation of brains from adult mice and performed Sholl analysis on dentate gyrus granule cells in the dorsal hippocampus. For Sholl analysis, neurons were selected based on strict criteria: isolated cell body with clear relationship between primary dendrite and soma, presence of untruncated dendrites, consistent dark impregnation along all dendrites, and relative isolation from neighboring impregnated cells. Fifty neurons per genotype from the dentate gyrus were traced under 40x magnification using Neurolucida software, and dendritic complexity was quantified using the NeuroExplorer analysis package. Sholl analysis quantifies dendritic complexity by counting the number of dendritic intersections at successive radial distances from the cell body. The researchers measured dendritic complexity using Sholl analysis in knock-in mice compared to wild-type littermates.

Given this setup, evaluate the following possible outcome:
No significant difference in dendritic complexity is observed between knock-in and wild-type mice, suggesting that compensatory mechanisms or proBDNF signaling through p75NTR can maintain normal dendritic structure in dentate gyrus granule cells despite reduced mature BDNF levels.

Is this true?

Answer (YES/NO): NO